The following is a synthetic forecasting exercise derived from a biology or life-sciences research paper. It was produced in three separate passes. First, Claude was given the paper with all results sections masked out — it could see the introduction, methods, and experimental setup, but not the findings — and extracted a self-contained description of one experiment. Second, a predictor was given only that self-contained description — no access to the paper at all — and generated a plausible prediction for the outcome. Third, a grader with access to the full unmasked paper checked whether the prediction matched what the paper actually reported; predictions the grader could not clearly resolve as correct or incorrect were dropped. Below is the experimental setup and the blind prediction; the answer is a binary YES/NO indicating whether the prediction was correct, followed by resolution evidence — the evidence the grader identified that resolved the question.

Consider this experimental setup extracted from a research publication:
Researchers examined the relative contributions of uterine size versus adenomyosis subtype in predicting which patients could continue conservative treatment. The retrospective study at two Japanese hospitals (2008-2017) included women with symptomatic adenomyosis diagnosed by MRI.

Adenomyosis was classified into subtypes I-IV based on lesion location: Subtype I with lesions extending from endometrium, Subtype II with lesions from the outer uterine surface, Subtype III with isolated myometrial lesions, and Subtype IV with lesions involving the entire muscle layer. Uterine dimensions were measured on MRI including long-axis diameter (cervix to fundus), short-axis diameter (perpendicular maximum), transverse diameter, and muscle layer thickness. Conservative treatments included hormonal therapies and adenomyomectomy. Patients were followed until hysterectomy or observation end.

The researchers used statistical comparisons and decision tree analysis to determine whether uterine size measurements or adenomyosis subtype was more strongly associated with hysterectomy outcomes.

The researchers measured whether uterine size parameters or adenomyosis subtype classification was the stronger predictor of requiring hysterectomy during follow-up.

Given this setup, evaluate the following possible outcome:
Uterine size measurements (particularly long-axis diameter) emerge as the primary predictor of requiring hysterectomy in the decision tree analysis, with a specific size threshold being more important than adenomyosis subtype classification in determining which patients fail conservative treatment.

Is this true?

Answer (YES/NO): NO